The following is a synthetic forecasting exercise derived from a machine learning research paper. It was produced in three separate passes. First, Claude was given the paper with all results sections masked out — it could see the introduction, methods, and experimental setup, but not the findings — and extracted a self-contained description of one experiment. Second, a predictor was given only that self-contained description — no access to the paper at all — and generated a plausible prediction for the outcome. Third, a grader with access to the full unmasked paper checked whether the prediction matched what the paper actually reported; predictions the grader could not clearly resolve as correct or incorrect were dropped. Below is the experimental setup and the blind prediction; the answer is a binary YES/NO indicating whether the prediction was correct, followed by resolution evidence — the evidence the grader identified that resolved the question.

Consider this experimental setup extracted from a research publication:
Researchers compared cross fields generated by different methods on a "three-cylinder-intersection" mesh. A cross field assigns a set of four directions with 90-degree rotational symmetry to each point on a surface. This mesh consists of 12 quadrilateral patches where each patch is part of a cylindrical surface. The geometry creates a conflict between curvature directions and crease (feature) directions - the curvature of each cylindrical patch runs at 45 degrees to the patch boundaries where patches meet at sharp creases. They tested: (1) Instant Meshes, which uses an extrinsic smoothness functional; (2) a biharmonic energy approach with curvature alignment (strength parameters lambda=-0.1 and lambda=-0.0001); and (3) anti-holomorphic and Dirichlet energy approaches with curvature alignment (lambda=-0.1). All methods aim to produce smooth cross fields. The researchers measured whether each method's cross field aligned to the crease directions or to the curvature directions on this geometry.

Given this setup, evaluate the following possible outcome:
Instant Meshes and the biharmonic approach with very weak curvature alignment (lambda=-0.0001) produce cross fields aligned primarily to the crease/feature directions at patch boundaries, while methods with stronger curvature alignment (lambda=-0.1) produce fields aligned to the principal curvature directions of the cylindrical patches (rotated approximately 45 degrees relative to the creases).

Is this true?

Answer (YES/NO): NO